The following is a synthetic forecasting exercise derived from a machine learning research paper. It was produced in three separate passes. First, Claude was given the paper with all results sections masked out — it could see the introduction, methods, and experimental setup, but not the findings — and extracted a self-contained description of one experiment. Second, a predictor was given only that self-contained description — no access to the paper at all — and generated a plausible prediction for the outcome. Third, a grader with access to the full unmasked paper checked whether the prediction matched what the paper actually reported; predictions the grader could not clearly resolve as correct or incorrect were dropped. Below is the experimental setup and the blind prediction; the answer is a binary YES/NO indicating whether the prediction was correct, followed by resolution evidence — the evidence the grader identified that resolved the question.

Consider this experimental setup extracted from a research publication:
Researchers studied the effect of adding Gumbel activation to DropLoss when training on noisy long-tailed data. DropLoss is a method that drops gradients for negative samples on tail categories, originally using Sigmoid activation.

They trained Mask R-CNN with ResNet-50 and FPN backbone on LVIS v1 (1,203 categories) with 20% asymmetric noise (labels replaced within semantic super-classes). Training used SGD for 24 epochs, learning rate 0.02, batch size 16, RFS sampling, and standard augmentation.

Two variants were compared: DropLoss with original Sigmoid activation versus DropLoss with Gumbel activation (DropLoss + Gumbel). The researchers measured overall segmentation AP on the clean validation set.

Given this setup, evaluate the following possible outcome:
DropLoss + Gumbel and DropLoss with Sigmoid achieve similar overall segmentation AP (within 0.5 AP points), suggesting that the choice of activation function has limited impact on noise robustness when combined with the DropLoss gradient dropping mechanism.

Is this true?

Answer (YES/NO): NO